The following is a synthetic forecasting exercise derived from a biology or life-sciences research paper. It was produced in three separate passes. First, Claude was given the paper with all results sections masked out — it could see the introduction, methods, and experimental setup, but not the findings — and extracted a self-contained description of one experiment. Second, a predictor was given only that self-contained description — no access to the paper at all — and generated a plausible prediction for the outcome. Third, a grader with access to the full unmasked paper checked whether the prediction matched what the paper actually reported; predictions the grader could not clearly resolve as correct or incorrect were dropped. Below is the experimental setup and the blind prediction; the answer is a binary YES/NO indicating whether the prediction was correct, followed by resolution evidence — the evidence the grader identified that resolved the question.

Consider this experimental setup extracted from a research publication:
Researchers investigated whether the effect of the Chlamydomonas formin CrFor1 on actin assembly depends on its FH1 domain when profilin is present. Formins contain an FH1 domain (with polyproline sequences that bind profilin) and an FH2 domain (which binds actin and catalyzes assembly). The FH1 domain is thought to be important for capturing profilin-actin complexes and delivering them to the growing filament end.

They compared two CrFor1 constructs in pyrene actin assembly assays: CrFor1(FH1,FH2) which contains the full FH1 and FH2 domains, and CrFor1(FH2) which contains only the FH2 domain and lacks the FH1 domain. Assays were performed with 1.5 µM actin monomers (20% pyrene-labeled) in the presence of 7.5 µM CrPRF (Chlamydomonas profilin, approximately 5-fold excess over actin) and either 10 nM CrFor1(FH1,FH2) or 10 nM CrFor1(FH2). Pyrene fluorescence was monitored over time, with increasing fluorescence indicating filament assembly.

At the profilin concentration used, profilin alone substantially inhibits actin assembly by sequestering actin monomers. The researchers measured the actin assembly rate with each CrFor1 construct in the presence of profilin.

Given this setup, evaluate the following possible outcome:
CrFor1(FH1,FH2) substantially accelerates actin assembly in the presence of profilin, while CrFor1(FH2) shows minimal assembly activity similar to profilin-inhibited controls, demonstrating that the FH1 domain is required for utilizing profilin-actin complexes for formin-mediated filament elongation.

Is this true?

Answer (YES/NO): YES